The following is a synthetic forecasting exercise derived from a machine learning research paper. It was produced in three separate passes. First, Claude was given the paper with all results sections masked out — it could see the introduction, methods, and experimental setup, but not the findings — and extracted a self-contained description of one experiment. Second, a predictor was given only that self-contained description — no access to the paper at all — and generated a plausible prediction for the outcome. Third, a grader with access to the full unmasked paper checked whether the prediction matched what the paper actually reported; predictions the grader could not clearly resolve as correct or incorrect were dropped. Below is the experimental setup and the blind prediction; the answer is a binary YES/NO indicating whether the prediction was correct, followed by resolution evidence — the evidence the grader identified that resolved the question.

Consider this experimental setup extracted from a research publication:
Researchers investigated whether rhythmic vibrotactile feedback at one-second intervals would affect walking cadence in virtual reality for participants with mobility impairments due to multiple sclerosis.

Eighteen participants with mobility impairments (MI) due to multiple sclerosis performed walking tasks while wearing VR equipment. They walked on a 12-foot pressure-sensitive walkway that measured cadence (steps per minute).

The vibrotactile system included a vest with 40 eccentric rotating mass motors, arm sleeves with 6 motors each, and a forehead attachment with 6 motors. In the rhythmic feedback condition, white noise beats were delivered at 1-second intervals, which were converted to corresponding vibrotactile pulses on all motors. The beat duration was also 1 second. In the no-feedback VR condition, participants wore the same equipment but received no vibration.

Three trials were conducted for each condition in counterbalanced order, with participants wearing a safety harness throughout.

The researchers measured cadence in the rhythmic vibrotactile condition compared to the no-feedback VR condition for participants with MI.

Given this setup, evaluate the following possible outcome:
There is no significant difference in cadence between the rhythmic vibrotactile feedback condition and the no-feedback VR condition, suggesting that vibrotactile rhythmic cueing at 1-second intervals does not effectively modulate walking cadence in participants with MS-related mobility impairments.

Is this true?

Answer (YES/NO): NO